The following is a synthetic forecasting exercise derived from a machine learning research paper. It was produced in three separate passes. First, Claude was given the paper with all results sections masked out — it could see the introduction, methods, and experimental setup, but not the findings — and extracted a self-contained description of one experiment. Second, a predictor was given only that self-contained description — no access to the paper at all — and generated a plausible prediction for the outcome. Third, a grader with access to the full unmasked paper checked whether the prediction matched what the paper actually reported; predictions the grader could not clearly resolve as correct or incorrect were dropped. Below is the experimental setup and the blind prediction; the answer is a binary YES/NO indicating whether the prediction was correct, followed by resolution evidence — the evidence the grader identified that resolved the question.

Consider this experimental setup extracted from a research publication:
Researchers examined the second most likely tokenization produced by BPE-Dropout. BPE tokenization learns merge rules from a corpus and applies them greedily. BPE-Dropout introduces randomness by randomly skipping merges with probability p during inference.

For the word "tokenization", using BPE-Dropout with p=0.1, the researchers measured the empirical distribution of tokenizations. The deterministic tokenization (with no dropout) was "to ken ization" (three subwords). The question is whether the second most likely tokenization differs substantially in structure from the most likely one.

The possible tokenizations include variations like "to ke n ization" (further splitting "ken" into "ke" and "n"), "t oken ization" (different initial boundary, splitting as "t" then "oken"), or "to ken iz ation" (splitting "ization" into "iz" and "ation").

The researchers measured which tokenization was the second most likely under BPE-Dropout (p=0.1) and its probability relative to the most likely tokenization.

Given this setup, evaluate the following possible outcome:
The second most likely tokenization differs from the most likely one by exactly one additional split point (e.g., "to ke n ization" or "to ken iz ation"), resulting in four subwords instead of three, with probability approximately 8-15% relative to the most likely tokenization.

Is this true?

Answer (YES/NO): NO